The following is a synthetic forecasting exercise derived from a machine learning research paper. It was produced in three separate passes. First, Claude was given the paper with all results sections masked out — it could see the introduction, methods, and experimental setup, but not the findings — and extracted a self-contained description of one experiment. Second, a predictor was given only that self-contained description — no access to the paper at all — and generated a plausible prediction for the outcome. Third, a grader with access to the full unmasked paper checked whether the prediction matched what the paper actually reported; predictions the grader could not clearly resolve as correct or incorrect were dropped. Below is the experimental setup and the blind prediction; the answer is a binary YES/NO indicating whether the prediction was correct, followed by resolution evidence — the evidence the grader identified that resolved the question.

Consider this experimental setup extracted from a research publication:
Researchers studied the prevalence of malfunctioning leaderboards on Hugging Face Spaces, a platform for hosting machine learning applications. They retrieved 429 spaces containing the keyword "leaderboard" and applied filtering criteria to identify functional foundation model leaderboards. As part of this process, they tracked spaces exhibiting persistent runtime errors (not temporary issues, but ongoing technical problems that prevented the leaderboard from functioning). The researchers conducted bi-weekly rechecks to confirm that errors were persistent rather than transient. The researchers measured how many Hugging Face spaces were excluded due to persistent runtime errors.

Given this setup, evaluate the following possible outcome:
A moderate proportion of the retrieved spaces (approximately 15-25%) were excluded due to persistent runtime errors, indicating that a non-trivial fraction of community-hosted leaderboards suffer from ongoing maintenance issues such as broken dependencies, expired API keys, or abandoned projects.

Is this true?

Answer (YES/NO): YES